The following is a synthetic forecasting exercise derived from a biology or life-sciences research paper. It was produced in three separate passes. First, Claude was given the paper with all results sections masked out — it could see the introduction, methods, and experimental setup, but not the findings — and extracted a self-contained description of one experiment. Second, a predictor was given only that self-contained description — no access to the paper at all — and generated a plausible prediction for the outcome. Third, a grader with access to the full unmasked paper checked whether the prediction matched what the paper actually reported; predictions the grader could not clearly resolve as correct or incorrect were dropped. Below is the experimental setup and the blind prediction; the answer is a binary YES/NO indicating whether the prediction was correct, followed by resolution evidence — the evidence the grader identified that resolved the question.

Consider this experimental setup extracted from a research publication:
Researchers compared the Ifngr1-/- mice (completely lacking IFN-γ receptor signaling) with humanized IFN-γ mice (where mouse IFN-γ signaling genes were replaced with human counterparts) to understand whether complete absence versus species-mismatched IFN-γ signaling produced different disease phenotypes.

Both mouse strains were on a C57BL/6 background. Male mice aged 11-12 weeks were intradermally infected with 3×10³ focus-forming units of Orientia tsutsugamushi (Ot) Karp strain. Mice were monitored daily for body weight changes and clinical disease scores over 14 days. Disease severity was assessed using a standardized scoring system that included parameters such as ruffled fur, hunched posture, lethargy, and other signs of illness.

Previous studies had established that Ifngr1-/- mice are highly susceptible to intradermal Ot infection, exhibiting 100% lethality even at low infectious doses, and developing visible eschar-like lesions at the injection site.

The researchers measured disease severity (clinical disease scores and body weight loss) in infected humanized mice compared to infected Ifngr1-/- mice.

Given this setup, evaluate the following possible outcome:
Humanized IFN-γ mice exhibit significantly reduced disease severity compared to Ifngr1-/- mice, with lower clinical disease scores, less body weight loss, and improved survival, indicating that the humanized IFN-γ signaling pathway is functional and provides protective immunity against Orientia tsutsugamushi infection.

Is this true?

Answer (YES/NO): YES